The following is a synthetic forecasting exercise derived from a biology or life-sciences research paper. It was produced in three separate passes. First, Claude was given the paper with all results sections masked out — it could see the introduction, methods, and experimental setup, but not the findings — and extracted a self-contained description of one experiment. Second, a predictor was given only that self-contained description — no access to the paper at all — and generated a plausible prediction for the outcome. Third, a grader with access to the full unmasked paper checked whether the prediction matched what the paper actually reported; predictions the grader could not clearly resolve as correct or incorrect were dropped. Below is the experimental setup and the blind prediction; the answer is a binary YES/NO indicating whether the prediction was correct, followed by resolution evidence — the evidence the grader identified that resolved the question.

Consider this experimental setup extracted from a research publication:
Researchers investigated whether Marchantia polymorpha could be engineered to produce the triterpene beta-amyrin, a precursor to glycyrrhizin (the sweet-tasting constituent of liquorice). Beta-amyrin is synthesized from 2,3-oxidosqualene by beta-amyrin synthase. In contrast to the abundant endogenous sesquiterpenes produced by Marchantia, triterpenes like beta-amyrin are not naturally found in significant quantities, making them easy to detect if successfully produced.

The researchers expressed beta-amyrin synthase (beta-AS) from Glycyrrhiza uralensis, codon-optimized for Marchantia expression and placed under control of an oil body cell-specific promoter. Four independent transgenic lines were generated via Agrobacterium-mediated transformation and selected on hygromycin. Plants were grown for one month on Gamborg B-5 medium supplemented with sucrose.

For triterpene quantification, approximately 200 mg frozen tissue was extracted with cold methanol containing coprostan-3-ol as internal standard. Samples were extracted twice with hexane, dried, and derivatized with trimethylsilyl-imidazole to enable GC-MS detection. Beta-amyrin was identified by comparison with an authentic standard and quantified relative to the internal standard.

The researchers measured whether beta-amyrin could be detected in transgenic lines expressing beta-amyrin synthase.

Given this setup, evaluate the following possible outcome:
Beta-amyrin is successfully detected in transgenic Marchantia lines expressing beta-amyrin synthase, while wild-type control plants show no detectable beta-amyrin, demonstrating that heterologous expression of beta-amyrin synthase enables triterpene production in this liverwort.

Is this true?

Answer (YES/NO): YES